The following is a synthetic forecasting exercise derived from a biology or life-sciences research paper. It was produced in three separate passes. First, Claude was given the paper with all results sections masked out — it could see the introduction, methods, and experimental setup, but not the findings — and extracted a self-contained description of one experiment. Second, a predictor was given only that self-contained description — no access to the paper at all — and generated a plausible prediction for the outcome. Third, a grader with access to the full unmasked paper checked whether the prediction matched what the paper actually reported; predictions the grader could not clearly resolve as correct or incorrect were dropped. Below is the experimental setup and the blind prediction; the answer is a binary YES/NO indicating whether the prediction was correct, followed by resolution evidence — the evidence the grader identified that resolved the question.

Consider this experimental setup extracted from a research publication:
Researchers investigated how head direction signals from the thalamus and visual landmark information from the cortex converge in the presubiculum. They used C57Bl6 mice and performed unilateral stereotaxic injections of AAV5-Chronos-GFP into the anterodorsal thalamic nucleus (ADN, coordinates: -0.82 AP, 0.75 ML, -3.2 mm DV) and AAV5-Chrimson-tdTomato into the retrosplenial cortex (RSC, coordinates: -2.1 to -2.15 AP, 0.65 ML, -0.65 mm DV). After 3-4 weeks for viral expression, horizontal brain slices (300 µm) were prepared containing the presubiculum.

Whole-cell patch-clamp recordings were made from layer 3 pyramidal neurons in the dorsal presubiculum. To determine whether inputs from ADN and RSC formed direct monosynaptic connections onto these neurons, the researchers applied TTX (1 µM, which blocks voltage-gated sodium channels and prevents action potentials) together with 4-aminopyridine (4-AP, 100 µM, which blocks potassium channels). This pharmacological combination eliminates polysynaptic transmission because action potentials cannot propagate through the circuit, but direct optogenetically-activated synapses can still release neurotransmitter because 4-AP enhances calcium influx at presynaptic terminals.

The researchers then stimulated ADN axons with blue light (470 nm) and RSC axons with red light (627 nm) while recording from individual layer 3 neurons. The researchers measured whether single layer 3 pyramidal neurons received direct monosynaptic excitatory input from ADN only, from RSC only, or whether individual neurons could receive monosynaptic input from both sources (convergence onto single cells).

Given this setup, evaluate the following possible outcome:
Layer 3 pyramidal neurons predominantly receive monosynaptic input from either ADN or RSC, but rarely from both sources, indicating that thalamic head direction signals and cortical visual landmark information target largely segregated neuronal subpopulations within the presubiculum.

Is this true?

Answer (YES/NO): NO